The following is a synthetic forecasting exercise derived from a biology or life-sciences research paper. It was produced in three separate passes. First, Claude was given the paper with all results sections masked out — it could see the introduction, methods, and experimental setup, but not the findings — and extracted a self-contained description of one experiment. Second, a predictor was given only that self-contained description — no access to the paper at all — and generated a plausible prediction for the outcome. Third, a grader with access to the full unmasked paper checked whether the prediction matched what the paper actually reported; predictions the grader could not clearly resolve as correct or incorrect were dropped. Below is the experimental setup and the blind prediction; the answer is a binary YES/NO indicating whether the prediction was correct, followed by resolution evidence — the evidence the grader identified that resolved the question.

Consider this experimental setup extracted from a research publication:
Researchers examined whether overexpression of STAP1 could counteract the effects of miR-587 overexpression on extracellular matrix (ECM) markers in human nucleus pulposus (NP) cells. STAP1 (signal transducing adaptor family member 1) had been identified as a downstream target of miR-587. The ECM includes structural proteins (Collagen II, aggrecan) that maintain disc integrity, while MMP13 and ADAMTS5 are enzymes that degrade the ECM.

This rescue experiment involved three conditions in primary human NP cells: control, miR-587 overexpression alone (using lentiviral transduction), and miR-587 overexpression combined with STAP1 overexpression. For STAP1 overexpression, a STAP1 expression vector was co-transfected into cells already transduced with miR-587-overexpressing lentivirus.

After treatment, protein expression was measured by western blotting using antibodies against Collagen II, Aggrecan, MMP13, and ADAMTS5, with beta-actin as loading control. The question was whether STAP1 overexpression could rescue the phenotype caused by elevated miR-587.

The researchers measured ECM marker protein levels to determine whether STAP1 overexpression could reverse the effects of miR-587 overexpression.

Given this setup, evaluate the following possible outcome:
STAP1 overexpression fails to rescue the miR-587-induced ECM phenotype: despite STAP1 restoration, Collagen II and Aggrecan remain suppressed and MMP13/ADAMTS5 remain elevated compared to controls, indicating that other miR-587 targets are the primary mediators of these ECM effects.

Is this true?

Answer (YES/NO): NO